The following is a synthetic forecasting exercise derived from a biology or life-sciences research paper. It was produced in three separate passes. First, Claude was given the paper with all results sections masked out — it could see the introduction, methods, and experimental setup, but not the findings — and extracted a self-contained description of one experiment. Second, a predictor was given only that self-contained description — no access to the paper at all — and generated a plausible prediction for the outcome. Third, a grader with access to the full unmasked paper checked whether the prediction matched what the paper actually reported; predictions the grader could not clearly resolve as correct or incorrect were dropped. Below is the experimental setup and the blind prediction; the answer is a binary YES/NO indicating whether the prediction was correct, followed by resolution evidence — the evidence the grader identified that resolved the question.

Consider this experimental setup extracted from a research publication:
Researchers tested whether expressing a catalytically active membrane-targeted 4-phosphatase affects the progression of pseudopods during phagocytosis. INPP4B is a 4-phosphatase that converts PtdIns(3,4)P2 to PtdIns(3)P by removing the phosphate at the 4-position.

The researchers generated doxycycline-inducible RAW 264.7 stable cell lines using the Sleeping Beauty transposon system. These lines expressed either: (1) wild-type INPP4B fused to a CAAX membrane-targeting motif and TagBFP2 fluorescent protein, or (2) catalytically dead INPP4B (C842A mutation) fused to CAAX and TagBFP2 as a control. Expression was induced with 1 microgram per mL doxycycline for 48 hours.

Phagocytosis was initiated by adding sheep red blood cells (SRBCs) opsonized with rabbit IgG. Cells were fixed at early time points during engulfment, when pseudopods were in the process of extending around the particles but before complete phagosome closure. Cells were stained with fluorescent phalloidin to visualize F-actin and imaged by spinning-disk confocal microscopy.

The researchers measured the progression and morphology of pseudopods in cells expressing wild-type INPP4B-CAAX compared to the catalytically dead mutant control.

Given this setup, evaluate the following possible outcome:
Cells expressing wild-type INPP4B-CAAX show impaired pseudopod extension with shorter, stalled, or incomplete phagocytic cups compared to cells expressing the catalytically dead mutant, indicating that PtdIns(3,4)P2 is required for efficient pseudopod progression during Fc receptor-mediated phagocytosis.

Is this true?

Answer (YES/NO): YES